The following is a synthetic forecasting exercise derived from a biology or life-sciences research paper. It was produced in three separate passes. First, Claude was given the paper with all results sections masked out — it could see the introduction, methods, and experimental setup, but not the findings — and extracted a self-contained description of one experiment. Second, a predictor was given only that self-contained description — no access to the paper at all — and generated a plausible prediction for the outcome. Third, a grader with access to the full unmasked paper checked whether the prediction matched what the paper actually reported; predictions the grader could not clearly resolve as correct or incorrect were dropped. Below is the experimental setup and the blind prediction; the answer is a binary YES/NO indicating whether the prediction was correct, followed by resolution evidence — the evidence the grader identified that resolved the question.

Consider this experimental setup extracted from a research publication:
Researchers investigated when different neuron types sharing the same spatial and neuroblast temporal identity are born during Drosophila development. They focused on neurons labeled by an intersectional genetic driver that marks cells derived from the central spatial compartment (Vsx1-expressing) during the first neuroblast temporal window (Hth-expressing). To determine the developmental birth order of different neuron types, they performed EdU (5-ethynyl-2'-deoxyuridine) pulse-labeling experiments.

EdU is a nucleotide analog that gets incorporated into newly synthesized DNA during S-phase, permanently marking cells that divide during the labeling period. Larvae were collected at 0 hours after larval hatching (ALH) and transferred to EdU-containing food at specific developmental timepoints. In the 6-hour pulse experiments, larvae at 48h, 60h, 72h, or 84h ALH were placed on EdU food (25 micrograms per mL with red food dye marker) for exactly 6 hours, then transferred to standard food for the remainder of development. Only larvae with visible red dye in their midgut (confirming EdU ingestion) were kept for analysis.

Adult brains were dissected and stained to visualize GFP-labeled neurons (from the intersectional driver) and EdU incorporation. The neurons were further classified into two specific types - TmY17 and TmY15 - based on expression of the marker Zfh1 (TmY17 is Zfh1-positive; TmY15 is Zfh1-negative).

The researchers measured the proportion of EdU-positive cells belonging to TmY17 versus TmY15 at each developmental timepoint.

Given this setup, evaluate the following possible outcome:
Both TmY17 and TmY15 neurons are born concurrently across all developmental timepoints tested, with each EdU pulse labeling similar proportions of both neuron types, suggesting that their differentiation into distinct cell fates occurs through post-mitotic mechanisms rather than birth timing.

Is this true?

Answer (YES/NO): NO